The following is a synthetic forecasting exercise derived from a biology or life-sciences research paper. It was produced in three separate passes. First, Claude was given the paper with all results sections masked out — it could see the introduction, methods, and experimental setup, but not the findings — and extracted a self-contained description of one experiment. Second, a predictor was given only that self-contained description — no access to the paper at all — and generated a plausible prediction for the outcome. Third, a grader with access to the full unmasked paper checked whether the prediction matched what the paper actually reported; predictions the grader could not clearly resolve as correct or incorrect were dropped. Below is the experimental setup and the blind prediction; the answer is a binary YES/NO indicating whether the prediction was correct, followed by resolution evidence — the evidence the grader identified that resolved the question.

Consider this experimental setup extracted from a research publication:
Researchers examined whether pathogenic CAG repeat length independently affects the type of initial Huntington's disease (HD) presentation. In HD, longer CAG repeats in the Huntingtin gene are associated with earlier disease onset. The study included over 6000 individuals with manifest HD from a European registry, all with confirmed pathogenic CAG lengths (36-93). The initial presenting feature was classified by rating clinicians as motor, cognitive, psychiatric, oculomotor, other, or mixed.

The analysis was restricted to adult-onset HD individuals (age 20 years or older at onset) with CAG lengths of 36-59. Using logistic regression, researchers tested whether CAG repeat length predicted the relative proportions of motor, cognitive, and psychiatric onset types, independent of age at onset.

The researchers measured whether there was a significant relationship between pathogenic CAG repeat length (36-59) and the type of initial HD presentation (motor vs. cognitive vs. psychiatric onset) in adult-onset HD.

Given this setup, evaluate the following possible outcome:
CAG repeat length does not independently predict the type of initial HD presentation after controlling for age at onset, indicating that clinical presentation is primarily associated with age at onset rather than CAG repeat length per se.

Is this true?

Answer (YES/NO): YES